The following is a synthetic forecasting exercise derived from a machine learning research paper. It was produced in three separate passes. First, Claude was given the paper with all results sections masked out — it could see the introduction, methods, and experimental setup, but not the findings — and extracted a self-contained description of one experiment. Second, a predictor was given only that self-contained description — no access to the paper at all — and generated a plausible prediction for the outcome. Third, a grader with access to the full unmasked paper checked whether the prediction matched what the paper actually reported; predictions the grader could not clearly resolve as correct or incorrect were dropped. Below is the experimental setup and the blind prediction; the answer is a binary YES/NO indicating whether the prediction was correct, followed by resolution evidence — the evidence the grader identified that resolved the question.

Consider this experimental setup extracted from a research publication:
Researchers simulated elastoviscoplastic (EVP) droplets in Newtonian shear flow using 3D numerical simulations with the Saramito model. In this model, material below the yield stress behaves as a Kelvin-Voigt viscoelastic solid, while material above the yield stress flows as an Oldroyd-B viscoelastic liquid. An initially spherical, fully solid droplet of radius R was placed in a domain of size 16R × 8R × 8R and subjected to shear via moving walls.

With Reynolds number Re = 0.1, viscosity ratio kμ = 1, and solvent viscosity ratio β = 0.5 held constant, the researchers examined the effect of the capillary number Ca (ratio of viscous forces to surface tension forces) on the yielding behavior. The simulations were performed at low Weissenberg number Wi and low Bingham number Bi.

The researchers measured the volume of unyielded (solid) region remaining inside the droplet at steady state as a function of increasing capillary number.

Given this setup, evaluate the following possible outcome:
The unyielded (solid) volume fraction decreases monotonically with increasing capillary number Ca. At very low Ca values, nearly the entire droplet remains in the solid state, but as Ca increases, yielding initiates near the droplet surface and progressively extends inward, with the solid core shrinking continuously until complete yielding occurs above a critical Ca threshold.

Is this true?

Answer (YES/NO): NO